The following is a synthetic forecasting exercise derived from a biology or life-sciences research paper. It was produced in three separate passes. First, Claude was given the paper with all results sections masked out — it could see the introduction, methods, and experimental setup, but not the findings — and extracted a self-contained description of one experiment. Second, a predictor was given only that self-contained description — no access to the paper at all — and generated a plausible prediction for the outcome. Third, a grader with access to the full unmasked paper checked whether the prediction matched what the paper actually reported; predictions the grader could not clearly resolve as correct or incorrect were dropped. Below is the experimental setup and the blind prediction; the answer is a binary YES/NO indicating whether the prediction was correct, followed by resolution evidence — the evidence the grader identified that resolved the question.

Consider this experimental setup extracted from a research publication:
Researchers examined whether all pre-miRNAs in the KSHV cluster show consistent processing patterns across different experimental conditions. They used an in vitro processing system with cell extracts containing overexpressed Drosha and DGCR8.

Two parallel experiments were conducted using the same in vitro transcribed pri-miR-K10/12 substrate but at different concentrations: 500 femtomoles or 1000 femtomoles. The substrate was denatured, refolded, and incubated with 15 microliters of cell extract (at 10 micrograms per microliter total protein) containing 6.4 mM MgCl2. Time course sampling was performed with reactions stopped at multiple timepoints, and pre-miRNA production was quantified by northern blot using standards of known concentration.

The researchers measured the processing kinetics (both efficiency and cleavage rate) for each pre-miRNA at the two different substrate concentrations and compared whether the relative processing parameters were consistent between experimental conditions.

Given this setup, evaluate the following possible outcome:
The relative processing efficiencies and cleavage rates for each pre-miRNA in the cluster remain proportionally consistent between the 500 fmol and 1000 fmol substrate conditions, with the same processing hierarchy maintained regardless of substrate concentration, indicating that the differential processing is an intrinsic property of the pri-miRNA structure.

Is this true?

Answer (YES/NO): NO